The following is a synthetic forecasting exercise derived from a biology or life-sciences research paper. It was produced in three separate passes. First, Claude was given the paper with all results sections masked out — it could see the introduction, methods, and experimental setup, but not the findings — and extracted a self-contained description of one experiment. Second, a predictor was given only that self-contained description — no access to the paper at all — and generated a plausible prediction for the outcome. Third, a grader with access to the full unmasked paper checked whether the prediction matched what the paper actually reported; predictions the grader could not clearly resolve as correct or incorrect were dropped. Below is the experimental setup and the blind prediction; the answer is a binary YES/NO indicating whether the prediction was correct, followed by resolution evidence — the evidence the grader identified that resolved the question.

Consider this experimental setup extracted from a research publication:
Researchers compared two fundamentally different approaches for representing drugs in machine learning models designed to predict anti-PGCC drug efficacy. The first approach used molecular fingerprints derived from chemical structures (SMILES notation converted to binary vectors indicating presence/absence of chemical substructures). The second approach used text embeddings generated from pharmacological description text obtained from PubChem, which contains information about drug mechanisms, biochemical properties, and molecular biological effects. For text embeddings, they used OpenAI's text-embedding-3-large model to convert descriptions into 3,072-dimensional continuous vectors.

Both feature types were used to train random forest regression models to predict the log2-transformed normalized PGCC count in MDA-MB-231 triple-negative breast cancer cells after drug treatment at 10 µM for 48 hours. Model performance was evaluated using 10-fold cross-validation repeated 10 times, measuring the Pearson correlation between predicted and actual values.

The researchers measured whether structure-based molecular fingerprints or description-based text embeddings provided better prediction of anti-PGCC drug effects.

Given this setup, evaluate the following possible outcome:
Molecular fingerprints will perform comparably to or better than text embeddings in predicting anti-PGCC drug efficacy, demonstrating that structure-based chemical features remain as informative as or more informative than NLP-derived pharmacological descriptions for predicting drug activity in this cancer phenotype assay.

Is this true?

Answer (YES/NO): YES